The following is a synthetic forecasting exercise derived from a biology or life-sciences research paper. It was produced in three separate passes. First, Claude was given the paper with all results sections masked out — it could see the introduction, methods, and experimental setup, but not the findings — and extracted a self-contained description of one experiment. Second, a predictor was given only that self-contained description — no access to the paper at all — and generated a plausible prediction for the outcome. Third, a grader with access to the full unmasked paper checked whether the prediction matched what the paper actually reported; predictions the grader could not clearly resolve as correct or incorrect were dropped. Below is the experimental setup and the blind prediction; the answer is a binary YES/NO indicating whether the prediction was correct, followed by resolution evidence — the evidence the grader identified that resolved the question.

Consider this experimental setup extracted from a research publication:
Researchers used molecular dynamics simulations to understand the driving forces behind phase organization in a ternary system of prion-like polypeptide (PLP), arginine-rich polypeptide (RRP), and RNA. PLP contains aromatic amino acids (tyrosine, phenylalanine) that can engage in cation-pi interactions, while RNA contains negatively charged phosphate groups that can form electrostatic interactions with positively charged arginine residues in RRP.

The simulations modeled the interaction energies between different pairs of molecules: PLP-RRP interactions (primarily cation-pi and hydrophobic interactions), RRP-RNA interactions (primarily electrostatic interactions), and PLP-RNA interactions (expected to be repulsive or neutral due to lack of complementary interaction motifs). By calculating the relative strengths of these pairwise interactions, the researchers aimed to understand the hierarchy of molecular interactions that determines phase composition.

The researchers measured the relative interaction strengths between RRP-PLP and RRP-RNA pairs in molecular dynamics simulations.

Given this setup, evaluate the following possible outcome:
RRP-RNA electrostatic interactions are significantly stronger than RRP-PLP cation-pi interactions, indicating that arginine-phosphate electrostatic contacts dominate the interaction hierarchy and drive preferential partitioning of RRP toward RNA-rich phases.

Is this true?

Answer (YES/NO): YES